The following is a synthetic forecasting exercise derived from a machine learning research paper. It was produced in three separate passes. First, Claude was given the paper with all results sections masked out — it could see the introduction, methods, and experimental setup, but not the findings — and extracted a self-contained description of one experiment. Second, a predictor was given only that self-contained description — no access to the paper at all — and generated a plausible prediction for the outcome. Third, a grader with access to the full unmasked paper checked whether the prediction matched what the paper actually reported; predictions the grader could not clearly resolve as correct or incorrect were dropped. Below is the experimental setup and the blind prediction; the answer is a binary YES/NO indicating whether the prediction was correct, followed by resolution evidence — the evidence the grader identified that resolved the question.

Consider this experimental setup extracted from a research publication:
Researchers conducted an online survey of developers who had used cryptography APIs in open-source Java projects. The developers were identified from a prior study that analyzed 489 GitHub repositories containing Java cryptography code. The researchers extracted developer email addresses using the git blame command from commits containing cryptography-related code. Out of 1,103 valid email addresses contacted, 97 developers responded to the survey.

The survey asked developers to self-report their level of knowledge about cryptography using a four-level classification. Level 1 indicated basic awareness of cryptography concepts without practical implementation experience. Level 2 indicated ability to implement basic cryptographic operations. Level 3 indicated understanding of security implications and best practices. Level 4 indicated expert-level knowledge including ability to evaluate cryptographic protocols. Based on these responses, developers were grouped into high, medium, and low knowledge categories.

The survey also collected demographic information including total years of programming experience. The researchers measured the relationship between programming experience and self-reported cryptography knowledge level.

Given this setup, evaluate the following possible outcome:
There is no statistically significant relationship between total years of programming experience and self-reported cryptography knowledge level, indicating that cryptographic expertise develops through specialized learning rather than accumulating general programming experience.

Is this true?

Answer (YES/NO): NO